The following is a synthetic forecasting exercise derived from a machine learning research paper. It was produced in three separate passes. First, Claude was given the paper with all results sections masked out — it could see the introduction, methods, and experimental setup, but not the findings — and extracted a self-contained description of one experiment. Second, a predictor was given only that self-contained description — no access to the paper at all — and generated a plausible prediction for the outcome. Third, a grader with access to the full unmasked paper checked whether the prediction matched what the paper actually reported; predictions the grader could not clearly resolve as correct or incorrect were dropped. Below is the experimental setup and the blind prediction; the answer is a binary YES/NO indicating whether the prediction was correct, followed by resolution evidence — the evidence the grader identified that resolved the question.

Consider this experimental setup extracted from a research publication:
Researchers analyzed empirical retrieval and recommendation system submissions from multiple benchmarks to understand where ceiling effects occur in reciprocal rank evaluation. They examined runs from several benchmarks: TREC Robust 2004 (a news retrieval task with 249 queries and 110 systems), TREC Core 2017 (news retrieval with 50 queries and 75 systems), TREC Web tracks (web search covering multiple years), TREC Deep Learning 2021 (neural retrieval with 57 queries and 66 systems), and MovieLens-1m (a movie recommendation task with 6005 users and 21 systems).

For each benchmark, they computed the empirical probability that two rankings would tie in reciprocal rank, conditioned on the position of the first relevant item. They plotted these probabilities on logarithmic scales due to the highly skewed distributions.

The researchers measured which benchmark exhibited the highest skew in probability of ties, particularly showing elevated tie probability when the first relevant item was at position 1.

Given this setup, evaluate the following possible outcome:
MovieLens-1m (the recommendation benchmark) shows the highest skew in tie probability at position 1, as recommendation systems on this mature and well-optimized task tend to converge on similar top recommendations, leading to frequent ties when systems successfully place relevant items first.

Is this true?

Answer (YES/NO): NO